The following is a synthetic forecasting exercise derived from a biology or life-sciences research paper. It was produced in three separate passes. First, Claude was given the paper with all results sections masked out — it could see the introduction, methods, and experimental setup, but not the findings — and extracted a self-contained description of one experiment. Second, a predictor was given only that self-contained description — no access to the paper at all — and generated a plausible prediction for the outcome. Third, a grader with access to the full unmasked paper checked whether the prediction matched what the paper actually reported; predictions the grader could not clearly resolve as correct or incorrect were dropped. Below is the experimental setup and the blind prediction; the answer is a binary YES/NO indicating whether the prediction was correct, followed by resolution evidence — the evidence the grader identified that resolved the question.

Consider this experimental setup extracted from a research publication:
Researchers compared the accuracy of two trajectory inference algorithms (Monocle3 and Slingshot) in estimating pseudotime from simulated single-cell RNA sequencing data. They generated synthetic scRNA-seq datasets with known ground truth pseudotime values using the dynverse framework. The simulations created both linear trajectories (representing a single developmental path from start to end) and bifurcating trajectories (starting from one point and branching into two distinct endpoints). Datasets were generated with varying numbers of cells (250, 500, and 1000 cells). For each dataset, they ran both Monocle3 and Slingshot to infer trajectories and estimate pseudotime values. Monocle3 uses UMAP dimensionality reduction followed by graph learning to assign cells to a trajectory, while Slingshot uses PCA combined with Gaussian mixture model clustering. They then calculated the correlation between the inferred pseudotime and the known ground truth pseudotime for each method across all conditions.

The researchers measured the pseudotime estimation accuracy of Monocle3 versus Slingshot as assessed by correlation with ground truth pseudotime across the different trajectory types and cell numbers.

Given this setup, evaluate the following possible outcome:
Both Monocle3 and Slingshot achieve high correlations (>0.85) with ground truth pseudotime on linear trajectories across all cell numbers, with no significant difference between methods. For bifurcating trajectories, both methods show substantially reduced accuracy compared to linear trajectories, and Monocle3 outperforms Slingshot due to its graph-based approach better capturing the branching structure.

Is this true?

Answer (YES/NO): NO